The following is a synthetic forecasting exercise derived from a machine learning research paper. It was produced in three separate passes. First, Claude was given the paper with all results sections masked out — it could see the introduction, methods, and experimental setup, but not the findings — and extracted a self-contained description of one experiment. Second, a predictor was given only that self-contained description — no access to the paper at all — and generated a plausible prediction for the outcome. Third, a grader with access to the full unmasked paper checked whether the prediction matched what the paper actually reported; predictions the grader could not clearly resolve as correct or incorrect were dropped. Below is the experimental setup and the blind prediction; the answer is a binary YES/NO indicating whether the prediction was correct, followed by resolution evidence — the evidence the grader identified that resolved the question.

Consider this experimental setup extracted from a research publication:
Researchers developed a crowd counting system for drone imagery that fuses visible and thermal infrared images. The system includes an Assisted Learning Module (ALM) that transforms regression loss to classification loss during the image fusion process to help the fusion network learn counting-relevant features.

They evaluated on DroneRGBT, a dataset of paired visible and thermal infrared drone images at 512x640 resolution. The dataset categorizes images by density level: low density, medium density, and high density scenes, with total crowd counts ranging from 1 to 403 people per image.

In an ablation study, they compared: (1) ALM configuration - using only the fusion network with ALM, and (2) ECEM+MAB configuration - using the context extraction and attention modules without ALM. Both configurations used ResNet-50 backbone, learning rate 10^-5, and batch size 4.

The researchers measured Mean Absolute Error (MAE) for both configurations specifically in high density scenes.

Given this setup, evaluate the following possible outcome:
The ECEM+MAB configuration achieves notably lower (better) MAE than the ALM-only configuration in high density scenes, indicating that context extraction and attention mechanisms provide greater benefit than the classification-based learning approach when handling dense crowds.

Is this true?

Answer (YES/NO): YES